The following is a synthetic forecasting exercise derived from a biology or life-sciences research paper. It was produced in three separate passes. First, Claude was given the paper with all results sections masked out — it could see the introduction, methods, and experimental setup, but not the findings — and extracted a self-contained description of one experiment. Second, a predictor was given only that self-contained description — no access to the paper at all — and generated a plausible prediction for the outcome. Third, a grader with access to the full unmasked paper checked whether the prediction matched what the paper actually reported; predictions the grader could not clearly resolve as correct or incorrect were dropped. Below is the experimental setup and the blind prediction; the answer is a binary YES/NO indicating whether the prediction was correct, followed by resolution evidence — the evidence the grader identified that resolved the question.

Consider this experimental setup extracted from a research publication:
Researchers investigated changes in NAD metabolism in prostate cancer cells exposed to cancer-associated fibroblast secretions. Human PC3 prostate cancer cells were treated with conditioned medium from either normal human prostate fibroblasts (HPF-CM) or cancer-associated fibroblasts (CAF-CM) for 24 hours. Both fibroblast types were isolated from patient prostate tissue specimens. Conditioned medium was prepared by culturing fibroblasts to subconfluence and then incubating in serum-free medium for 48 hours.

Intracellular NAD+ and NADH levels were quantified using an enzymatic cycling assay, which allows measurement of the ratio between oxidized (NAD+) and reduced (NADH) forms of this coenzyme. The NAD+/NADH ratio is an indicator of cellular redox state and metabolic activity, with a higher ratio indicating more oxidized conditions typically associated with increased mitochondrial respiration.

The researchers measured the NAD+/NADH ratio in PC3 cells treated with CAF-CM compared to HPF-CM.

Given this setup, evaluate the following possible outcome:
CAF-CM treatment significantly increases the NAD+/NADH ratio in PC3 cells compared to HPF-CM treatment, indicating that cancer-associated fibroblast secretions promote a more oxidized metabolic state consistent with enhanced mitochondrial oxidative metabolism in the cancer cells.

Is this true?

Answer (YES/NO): NO